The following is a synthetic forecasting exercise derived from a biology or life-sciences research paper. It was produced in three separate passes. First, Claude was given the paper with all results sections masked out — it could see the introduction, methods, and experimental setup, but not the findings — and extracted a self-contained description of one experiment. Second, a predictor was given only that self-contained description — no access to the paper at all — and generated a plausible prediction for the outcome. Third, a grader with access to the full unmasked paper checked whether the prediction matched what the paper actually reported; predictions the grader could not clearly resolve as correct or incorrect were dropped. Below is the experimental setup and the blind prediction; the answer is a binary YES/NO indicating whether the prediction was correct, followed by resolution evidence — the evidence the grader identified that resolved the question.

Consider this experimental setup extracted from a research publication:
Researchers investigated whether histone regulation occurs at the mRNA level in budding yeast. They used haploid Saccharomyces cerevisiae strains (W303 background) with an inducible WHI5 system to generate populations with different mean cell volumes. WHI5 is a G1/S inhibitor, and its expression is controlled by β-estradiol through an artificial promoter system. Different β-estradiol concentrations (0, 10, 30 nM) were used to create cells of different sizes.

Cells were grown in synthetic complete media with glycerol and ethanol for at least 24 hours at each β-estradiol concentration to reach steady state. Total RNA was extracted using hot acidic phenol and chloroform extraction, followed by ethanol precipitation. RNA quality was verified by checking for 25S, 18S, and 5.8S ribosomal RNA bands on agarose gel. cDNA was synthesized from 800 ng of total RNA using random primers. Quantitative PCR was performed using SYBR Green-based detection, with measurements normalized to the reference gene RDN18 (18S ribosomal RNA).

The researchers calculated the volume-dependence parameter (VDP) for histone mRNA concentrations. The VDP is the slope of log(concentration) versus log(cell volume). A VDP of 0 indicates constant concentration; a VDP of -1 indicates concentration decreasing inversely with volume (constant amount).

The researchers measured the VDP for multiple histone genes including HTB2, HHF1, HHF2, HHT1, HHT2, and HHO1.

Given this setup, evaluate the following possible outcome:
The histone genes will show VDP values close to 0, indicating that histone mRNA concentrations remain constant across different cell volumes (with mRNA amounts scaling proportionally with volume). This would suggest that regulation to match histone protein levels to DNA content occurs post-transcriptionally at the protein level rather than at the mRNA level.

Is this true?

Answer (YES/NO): NO